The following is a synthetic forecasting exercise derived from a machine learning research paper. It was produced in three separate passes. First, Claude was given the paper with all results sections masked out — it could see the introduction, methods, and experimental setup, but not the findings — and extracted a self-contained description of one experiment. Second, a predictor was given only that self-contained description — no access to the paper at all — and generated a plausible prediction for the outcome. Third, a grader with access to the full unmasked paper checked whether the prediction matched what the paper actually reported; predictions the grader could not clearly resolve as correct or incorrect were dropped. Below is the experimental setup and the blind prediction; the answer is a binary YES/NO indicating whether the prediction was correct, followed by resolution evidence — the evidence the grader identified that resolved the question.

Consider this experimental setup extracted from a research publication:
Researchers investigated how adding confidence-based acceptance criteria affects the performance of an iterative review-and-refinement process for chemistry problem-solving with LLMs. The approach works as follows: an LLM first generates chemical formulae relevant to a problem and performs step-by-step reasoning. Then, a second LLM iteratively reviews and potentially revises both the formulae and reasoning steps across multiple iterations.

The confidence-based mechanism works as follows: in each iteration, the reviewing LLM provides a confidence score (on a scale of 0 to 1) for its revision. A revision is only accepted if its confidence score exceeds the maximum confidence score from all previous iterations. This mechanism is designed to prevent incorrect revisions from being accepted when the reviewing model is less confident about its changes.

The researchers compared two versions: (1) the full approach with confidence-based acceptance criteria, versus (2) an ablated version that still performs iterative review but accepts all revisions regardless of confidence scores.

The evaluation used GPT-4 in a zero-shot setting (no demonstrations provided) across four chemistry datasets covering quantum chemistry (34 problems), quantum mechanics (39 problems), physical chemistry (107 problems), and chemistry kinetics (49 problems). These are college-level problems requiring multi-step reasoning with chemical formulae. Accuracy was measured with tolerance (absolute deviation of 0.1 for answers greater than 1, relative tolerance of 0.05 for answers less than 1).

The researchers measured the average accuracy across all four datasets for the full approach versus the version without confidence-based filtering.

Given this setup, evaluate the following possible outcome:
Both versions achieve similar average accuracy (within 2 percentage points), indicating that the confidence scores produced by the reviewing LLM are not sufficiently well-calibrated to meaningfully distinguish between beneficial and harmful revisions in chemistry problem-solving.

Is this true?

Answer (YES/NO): NO